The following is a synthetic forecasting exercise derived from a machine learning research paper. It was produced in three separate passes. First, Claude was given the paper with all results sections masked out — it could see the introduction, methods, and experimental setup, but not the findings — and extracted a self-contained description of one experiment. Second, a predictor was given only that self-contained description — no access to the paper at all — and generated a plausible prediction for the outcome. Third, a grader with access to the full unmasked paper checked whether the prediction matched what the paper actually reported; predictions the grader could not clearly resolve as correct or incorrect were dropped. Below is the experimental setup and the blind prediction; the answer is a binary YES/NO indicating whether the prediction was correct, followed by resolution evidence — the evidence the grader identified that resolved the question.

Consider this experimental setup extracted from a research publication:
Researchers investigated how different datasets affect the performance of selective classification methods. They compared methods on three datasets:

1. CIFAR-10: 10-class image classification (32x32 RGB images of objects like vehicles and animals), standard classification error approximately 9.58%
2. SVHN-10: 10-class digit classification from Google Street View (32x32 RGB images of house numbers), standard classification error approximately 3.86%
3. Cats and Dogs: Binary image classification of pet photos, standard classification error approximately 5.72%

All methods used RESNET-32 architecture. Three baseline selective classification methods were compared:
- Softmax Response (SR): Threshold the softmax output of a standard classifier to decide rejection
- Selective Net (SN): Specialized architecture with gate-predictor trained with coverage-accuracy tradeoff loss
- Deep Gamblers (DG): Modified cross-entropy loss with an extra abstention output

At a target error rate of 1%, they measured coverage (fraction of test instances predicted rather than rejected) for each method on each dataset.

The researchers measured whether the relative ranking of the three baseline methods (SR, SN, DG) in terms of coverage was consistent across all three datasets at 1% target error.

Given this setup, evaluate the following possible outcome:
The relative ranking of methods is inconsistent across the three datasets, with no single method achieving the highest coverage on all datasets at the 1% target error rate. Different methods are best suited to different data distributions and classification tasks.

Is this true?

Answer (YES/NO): YES